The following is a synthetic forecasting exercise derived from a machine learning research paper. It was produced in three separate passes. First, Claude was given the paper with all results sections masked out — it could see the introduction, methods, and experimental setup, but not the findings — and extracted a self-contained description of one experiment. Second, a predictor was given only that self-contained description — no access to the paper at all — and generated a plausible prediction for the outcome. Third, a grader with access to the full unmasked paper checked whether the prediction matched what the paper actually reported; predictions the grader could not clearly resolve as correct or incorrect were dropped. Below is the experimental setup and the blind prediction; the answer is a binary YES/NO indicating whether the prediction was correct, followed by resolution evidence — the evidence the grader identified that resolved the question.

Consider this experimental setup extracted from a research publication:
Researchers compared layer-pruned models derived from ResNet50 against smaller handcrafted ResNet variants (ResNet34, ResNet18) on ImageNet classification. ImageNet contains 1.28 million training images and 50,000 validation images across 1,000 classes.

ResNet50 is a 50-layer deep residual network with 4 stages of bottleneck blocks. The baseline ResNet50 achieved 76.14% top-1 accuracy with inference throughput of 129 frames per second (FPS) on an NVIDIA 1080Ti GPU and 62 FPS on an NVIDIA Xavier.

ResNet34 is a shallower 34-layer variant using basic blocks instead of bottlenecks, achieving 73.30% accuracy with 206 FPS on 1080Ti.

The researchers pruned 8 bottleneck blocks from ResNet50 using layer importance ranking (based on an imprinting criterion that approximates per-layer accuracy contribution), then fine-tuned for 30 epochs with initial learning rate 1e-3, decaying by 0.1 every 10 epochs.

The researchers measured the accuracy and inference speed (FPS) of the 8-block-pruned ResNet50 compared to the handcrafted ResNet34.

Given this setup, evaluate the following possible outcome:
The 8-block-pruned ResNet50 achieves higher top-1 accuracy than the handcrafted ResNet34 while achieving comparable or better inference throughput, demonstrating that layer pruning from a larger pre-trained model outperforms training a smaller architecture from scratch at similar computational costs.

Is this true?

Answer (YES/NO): YES